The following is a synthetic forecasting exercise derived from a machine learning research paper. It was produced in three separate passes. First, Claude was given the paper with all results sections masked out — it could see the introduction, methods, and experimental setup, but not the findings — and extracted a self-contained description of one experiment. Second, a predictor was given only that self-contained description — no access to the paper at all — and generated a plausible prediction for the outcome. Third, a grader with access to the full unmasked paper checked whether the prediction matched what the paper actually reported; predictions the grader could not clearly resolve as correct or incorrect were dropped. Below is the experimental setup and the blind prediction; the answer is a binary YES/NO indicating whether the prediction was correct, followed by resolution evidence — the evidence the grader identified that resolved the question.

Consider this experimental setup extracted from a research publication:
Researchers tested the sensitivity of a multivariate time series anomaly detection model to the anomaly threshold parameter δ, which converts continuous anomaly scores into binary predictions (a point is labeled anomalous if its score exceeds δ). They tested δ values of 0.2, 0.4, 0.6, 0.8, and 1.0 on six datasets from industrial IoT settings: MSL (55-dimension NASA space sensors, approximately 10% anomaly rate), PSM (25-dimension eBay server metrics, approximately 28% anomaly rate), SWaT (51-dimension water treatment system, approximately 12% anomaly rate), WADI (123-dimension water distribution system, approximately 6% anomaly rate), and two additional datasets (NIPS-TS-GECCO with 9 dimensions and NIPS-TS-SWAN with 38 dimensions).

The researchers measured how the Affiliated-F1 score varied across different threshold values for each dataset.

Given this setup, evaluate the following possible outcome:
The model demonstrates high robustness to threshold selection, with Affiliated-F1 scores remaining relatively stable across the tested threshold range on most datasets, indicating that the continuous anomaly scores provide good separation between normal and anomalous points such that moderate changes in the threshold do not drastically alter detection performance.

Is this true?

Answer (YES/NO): YES